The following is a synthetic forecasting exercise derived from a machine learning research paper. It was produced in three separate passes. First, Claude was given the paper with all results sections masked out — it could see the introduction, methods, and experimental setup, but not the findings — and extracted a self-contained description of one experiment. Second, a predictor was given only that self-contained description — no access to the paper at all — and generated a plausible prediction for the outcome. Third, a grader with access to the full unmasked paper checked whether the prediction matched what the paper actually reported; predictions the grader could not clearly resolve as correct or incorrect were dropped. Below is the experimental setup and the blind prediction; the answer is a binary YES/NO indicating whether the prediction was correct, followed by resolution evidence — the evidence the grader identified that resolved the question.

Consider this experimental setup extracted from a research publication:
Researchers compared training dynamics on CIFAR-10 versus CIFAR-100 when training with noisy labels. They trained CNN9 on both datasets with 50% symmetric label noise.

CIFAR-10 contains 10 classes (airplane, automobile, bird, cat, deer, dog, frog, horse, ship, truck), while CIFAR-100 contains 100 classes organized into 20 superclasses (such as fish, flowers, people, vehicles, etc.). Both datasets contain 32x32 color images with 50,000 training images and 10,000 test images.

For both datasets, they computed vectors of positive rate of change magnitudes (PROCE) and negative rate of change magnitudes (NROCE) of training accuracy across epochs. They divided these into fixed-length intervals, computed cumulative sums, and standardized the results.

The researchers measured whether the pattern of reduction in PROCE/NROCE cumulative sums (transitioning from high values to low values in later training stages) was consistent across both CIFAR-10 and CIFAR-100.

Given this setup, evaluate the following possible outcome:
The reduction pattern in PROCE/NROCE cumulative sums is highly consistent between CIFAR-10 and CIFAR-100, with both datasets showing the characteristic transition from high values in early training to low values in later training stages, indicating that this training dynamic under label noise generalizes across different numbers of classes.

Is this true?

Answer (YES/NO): YES